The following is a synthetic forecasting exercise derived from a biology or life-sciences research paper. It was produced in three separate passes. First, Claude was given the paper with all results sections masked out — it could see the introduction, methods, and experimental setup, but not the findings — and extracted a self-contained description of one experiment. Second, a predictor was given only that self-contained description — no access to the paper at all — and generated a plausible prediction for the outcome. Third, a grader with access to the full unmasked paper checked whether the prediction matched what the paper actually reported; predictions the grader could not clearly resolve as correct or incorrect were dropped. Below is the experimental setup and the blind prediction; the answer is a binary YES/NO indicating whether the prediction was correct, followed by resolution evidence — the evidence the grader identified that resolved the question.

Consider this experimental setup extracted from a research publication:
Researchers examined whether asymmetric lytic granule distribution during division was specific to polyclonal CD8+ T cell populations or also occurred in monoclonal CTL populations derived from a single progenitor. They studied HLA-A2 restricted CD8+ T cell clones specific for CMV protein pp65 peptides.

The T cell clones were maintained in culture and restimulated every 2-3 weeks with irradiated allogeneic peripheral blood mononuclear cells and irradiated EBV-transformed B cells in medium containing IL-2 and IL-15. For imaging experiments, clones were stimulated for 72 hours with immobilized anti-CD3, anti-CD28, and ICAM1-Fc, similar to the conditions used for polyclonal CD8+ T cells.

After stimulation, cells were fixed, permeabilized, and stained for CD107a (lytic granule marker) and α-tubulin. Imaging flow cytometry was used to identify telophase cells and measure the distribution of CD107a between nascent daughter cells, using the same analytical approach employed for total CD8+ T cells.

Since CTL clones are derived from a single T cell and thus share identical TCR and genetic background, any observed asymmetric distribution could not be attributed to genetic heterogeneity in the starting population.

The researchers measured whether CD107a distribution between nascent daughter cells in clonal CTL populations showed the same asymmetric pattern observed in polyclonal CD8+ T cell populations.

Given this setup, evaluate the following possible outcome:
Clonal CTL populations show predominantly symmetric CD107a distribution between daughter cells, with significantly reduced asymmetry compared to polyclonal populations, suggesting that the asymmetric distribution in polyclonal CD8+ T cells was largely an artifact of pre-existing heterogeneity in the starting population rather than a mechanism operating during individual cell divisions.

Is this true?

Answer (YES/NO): NO